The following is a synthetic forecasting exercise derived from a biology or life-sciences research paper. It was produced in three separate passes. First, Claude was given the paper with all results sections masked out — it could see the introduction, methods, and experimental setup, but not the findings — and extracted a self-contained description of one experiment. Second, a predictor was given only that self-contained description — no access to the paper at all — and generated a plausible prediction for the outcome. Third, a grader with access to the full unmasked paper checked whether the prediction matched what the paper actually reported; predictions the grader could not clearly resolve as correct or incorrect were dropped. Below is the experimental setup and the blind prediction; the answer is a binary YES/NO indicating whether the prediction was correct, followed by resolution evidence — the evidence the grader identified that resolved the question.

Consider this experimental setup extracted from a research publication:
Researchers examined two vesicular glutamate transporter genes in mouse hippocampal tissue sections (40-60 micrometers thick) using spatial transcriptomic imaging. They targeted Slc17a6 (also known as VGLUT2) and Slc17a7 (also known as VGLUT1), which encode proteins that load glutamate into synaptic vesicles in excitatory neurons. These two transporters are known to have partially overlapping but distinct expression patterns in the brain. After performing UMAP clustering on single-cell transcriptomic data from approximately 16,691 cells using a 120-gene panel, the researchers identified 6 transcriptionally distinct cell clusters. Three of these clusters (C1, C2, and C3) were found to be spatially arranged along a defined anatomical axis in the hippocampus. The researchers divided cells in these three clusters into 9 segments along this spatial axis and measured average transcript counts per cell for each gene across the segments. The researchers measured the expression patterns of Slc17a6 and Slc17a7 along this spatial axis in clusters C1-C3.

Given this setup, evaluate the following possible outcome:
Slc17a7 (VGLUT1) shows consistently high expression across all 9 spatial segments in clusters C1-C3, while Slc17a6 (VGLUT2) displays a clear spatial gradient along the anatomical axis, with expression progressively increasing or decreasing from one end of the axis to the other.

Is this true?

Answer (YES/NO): NO